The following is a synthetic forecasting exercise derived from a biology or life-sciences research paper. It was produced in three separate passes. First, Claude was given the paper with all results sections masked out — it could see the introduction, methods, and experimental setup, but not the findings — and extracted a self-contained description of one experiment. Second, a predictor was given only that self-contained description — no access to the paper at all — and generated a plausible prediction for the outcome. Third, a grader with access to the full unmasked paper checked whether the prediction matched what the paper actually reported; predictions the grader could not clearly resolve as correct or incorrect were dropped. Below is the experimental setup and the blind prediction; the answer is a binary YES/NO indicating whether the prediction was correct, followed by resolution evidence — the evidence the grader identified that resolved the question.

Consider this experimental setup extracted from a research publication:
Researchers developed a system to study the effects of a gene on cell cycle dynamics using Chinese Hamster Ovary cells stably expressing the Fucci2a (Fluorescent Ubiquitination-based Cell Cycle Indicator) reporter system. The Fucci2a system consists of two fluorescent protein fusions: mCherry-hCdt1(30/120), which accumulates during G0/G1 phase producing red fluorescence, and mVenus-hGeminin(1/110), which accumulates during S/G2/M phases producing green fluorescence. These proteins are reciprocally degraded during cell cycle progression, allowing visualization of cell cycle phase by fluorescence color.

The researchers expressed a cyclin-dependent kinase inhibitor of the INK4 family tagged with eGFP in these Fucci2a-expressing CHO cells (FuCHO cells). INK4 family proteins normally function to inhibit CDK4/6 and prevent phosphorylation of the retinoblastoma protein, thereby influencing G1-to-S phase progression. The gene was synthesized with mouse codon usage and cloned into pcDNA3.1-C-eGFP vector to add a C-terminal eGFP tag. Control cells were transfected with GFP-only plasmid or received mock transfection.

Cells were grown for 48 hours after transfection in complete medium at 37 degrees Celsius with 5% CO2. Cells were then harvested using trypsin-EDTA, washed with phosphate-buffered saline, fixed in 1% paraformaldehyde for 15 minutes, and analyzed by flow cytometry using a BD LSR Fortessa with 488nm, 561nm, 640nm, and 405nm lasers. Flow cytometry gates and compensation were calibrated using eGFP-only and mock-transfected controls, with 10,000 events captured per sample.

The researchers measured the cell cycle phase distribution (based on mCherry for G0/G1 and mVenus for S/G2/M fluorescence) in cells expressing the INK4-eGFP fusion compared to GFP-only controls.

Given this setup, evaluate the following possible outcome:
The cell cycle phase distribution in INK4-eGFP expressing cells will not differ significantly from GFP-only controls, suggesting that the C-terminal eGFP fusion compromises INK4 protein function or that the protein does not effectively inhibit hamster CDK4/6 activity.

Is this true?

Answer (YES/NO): NO